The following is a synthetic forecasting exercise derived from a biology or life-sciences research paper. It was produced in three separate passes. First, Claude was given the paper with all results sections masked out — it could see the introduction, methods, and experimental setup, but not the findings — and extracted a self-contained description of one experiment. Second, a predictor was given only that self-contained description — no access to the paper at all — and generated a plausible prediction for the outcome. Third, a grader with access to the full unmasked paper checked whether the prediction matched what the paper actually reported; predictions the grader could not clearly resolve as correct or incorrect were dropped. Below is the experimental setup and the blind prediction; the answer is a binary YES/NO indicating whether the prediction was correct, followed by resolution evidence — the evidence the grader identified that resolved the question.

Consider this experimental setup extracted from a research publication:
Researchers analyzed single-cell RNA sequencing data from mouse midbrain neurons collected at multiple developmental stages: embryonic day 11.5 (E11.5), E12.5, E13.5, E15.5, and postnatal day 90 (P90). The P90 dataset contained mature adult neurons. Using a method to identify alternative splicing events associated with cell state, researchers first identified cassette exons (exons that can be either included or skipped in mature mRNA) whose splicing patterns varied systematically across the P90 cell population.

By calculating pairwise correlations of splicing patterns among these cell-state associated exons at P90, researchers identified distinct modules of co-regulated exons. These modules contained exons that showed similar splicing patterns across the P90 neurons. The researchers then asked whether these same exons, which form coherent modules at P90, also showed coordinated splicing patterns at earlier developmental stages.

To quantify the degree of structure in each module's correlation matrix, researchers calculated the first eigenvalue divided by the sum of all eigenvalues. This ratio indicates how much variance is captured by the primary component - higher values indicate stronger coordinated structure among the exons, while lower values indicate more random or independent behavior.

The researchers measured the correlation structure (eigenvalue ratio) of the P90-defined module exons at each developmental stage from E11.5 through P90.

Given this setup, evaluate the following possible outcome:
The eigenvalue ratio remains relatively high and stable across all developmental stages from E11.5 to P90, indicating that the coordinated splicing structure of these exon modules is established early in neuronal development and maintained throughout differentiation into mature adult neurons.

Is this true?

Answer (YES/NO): NO